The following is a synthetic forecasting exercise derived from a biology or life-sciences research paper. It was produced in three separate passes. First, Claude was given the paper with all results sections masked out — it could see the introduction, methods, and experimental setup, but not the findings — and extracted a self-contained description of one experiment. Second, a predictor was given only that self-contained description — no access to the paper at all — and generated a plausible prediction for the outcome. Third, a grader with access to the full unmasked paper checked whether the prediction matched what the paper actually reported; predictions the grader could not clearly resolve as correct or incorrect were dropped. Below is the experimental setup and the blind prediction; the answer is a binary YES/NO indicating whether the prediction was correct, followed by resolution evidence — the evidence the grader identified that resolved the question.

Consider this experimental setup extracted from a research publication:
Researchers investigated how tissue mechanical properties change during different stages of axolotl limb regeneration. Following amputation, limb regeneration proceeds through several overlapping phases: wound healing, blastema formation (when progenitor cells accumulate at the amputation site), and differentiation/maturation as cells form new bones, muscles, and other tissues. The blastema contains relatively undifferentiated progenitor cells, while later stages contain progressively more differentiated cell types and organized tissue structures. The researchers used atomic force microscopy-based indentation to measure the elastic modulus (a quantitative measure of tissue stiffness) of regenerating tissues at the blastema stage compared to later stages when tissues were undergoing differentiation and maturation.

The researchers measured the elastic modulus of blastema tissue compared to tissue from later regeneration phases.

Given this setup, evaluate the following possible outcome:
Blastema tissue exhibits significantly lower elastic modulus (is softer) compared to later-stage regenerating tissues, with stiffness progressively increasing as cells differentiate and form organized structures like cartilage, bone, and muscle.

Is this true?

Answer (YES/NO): YES